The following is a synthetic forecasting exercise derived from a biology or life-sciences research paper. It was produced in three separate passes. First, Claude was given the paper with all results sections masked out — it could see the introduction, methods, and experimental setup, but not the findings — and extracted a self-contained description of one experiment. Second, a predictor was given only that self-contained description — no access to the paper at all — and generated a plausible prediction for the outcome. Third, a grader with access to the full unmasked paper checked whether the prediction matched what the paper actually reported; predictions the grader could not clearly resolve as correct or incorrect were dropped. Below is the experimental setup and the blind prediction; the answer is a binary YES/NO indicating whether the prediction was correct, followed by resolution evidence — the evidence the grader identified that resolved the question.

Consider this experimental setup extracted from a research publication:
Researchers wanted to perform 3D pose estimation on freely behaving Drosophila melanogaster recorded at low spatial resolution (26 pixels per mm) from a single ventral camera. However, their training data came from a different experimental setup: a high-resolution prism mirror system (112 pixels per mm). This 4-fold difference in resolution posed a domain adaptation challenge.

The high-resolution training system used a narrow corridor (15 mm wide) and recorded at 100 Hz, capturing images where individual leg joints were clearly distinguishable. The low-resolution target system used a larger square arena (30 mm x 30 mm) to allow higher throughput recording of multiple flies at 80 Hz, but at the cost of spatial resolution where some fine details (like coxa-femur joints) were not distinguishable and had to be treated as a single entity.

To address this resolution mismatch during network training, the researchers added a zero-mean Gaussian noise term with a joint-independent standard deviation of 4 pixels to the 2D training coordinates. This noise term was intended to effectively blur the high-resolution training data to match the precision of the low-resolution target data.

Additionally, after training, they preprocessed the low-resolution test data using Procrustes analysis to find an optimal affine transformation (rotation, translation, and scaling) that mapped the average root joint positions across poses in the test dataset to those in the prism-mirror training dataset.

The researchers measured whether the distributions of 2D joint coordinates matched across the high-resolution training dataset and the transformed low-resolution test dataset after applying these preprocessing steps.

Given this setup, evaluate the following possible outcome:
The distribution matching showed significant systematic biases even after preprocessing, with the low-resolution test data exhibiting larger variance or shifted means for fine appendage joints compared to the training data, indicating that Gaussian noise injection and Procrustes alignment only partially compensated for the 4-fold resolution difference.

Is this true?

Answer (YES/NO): NO